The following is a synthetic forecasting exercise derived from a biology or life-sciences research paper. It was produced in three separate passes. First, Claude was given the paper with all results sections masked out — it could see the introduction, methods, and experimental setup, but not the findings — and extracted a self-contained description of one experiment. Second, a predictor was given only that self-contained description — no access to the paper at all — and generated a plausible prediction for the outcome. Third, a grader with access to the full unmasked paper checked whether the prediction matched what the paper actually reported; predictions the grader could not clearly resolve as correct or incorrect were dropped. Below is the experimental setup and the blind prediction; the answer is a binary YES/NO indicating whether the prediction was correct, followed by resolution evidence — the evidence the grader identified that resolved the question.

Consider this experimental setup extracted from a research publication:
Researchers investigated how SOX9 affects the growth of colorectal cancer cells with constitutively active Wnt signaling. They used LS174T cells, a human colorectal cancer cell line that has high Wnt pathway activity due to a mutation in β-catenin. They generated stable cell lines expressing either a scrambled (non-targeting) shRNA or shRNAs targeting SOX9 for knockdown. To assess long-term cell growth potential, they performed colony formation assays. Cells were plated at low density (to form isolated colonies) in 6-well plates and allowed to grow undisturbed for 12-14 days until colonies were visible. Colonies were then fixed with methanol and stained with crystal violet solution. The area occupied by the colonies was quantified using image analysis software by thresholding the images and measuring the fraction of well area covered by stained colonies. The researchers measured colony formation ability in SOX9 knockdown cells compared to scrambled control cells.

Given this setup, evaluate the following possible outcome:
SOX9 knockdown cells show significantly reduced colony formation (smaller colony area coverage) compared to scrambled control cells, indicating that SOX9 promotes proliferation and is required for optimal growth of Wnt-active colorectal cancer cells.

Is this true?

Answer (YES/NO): YES